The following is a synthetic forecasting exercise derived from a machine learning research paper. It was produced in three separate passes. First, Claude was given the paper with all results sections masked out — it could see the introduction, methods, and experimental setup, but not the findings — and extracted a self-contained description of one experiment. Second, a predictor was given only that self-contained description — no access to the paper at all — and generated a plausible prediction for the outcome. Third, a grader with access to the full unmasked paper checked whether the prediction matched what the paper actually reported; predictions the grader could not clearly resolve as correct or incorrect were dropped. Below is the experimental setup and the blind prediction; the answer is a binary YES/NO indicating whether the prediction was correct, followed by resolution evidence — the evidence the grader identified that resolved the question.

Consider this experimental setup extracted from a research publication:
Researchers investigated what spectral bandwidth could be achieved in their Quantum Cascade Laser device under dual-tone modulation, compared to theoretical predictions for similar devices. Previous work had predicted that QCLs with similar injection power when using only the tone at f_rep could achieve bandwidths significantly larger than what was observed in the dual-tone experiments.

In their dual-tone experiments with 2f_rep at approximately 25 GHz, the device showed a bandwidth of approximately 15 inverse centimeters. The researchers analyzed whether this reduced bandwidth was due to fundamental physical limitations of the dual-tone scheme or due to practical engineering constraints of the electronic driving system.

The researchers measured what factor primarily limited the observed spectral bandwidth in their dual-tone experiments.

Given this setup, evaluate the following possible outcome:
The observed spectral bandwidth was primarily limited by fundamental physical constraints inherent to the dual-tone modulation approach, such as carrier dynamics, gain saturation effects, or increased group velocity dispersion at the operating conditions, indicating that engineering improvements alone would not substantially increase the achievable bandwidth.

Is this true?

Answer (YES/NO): NO